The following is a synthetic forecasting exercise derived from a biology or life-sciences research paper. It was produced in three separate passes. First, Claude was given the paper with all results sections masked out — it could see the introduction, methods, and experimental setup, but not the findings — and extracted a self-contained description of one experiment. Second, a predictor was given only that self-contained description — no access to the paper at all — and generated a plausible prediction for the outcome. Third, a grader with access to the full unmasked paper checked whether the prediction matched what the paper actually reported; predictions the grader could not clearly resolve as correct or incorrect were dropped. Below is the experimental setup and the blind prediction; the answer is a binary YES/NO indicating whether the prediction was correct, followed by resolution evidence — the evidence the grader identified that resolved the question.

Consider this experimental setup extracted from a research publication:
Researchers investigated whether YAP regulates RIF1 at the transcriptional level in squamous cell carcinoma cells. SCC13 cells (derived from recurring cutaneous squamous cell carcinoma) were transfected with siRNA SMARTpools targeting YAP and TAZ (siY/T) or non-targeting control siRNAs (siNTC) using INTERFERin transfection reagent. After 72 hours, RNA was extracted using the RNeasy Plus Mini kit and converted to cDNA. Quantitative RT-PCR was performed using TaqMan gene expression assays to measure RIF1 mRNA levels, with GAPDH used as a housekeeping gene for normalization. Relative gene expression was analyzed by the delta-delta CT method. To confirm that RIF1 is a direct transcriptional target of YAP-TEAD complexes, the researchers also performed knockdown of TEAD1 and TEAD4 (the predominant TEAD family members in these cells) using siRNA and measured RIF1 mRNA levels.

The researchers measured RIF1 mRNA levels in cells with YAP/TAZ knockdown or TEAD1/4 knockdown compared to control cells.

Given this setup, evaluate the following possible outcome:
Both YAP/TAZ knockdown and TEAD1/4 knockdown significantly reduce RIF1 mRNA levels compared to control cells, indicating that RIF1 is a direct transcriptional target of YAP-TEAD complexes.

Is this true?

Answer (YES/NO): NO